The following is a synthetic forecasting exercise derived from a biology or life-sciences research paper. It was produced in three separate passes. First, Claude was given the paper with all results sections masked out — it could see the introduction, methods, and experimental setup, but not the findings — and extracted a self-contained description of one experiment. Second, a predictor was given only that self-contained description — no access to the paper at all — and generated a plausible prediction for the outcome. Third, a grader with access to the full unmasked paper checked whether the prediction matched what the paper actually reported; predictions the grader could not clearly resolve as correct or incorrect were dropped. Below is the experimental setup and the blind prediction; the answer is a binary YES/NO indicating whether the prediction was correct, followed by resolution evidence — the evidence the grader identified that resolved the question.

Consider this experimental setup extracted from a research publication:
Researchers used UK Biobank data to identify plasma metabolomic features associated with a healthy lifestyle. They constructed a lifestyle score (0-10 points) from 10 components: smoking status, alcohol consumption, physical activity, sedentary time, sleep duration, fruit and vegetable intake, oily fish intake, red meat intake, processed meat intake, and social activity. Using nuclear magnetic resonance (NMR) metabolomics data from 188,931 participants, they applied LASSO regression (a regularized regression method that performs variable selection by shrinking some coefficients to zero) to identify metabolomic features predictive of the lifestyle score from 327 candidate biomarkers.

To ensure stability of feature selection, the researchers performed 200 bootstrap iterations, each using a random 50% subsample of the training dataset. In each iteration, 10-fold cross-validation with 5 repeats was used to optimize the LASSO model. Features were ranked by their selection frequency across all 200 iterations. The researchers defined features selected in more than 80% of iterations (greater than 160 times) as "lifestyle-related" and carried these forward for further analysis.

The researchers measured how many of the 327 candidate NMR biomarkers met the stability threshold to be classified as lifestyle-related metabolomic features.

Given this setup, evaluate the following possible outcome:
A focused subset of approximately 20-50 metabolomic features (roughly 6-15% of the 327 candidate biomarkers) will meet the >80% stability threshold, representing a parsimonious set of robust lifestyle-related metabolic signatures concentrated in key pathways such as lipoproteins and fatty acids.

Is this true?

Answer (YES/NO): NO